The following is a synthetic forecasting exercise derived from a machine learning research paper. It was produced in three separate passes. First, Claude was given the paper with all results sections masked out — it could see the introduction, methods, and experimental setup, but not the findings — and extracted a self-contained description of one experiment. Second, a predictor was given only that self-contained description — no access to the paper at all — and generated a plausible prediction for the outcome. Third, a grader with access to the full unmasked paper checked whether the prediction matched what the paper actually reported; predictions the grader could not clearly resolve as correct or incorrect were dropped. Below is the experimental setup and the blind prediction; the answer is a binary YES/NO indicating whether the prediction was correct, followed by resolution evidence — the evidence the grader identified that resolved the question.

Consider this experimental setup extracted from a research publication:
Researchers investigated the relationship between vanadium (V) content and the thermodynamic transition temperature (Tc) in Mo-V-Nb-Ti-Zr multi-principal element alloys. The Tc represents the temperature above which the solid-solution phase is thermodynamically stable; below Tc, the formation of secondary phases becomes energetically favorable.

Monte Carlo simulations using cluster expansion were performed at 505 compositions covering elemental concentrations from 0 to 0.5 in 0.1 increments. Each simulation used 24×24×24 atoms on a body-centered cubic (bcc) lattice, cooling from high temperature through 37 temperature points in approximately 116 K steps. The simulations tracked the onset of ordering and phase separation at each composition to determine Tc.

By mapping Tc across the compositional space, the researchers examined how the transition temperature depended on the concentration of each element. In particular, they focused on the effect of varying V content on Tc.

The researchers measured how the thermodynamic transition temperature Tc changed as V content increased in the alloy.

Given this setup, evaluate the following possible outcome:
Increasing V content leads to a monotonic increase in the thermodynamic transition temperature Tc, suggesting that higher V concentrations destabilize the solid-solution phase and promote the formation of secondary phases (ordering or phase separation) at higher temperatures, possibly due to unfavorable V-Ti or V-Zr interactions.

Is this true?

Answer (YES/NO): YES